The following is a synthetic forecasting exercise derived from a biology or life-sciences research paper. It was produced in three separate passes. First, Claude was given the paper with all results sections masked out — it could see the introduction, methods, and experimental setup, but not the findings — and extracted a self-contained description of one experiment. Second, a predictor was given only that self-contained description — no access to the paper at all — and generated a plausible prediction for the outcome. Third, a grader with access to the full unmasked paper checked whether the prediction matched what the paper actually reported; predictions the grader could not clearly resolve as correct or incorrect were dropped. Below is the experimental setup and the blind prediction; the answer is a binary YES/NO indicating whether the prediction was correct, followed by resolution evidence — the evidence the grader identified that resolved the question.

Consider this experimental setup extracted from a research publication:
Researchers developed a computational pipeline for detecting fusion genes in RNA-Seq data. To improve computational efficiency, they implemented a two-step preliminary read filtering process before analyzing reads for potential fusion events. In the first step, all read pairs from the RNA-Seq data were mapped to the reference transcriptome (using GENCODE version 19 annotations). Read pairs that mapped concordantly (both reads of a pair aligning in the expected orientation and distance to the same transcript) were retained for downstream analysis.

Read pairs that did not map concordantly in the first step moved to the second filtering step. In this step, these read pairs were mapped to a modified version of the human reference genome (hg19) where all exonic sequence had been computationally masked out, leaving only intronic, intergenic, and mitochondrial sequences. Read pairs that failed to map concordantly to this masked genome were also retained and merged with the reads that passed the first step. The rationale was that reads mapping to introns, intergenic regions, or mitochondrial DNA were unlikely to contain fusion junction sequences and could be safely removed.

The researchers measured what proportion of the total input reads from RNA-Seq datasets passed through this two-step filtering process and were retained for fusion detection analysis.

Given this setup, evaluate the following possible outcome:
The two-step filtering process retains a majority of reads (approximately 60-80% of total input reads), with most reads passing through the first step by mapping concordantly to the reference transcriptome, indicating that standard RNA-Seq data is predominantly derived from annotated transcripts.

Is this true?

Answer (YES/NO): NO